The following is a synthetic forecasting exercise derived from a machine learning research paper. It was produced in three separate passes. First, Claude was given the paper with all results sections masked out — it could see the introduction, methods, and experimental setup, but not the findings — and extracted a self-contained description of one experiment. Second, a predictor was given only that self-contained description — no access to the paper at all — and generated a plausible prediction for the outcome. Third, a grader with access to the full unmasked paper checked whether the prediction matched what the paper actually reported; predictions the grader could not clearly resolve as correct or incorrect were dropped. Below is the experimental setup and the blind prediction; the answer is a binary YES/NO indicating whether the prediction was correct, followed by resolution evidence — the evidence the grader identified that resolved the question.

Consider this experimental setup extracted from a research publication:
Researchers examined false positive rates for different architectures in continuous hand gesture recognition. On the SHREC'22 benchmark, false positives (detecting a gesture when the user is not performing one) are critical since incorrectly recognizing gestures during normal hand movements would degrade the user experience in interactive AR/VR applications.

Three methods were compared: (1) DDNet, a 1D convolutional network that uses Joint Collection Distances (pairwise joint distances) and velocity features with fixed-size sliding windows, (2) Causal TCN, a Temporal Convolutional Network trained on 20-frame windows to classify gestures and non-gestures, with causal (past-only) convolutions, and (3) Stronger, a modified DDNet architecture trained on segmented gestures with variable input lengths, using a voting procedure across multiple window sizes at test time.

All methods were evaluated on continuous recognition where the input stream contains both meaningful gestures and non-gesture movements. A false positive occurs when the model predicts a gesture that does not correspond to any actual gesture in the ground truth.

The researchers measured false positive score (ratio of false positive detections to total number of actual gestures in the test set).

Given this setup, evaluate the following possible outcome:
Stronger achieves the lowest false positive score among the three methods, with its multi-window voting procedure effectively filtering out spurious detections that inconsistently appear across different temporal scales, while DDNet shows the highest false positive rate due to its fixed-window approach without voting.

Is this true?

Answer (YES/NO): NO